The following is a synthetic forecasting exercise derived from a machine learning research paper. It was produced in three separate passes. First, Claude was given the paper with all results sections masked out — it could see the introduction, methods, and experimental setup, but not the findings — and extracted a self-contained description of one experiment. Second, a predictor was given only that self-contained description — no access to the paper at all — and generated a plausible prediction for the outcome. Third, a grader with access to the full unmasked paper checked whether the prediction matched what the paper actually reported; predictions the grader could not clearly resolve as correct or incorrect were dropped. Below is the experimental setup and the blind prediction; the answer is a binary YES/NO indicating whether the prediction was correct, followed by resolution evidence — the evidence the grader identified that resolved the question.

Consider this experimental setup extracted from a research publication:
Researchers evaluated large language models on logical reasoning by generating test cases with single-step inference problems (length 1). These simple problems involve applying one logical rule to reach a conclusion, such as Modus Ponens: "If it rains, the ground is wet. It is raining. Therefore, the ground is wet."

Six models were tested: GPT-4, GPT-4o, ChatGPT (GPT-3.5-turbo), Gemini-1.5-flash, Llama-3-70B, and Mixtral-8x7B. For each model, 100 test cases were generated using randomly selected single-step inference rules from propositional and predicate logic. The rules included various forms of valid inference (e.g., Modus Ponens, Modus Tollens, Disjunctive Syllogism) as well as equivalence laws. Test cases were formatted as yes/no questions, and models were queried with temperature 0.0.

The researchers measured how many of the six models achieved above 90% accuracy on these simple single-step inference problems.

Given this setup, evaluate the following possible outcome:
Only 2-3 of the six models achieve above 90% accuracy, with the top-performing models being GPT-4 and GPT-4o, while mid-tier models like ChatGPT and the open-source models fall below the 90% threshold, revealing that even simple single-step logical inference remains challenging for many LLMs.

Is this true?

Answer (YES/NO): NO